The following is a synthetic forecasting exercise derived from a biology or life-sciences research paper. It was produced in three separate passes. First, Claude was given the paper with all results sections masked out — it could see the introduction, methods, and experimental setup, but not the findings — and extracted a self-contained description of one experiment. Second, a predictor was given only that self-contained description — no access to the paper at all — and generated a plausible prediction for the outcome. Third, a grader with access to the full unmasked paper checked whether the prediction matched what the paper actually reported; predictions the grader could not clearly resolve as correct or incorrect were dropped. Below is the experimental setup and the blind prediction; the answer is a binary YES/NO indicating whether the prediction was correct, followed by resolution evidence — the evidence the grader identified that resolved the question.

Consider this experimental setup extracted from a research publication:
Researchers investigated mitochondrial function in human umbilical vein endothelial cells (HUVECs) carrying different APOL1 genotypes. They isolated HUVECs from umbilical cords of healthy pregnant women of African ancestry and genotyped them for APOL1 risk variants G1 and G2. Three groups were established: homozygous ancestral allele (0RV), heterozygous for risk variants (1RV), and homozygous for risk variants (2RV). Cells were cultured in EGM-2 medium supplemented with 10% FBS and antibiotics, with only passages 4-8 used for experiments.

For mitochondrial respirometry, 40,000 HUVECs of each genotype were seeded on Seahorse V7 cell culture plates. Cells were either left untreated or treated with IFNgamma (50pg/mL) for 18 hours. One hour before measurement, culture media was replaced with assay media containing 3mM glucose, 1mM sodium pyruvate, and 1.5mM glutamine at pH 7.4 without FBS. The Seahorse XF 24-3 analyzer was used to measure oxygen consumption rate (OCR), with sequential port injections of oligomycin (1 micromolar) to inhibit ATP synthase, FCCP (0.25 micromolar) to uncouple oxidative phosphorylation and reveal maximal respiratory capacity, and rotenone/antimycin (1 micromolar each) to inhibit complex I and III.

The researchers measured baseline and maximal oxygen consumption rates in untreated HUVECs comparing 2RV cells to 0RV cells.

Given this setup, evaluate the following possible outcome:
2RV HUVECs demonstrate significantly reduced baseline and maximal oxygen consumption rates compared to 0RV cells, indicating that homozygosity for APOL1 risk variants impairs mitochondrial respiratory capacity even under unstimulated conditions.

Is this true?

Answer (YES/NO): YES